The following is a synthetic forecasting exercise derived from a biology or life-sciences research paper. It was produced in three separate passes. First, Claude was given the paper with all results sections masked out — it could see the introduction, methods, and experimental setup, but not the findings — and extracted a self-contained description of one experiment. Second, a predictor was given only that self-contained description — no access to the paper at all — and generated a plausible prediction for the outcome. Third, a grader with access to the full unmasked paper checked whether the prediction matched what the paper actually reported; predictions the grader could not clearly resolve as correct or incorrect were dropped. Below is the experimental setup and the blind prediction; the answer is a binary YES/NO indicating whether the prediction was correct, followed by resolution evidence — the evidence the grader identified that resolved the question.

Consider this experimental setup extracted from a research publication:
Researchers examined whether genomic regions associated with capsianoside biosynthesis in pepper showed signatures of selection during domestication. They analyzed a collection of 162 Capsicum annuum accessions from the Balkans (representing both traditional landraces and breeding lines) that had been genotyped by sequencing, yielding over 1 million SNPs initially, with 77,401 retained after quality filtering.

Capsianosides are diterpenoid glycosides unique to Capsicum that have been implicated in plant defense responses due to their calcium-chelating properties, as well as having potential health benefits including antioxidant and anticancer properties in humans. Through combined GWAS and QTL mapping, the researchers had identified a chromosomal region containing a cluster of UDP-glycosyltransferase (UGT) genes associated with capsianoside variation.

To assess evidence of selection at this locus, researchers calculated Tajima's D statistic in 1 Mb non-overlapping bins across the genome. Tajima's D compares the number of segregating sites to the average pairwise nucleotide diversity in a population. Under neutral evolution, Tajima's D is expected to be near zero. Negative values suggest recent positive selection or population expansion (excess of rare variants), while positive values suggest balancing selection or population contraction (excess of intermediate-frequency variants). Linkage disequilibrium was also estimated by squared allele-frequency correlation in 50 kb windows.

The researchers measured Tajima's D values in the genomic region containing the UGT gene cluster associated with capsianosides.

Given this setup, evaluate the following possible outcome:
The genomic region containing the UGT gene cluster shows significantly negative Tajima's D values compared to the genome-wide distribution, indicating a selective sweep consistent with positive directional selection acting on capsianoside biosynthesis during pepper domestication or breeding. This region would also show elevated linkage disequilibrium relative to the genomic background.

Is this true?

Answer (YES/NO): NO